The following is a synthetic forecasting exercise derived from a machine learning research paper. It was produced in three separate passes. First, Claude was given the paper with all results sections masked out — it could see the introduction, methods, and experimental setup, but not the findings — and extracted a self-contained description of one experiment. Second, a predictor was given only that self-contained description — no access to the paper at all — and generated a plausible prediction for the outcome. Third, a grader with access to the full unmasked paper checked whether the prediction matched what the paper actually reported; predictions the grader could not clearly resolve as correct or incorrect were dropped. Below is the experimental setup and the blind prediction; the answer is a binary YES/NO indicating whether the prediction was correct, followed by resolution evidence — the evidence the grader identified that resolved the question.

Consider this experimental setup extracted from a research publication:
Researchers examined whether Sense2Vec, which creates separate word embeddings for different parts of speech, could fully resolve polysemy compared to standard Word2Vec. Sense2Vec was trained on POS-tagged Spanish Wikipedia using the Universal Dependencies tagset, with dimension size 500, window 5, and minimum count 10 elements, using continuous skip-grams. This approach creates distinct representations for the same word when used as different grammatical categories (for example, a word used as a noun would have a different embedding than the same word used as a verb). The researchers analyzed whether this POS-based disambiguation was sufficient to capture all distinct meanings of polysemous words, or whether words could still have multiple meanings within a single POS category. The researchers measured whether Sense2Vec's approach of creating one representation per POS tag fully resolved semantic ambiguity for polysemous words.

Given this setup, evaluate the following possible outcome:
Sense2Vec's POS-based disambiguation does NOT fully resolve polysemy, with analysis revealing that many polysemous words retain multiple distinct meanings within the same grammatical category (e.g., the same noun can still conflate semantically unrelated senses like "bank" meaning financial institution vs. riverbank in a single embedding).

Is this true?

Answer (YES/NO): YES